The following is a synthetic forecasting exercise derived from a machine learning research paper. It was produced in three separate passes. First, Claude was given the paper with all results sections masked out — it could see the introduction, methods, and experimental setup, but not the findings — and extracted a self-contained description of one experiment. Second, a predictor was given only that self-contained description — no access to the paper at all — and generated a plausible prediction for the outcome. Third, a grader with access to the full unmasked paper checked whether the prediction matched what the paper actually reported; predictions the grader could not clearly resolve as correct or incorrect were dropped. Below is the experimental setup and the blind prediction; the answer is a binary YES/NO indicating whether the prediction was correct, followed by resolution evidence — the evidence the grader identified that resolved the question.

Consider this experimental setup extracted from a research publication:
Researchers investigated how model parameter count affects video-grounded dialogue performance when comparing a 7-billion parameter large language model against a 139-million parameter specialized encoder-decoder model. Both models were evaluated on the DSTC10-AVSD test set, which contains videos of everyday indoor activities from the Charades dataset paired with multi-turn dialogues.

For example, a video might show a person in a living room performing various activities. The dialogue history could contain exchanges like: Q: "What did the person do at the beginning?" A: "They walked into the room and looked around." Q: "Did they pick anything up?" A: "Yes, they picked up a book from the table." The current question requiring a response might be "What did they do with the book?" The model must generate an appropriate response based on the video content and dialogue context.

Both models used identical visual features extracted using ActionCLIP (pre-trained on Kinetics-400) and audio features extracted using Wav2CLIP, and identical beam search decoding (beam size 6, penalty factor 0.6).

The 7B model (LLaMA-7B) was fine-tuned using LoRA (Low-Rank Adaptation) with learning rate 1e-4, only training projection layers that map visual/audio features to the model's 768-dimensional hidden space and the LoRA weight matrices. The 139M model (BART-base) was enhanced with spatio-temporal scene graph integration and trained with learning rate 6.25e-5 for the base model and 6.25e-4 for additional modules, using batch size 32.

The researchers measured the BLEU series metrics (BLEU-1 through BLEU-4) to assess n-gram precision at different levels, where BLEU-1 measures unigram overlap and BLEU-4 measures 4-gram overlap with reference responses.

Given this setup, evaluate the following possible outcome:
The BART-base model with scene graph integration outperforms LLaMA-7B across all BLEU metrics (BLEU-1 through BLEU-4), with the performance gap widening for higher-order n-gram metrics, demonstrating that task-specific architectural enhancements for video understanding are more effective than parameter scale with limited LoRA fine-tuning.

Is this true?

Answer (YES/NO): NO